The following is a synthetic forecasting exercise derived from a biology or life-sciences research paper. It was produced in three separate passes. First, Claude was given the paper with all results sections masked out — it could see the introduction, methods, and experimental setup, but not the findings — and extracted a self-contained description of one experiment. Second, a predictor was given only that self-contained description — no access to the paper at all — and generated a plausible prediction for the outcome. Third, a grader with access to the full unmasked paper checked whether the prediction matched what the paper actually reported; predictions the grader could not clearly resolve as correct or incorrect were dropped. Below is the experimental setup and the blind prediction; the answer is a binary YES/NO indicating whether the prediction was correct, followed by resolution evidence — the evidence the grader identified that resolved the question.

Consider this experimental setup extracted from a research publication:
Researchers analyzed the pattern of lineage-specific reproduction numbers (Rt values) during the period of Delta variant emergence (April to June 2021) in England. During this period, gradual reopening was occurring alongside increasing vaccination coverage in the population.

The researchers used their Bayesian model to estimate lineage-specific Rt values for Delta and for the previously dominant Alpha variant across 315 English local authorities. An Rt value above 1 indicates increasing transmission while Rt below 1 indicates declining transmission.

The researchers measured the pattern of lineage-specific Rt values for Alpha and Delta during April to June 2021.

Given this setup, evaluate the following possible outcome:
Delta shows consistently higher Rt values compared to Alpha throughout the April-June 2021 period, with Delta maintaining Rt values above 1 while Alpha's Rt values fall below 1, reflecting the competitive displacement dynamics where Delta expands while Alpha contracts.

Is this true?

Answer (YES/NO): YES